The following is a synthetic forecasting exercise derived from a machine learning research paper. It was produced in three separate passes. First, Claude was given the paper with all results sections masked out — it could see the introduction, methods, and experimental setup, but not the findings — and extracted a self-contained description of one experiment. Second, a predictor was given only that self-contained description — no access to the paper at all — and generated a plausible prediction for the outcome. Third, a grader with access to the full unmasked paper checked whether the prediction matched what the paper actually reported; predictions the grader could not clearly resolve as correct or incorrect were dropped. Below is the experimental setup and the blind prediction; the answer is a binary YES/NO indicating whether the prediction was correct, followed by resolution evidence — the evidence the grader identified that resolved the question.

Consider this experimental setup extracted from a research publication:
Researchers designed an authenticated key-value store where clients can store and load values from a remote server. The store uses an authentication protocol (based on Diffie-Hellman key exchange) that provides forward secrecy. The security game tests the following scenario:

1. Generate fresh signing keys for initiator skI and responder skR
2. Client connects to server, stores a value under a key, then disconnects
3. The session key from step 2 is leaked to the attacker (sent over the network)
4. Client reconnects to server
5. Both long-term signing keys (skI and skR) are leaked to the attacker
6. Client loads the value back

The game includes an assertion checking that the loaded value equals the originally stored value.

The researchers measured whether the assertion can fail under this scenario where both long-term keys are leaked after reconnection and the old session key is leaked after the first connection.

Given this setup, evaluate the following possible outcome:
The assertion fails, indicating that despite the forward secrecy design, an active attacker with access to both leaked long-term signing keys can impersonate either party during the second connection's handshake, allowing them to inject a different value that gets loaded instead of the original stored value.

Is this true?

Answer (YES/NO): NO